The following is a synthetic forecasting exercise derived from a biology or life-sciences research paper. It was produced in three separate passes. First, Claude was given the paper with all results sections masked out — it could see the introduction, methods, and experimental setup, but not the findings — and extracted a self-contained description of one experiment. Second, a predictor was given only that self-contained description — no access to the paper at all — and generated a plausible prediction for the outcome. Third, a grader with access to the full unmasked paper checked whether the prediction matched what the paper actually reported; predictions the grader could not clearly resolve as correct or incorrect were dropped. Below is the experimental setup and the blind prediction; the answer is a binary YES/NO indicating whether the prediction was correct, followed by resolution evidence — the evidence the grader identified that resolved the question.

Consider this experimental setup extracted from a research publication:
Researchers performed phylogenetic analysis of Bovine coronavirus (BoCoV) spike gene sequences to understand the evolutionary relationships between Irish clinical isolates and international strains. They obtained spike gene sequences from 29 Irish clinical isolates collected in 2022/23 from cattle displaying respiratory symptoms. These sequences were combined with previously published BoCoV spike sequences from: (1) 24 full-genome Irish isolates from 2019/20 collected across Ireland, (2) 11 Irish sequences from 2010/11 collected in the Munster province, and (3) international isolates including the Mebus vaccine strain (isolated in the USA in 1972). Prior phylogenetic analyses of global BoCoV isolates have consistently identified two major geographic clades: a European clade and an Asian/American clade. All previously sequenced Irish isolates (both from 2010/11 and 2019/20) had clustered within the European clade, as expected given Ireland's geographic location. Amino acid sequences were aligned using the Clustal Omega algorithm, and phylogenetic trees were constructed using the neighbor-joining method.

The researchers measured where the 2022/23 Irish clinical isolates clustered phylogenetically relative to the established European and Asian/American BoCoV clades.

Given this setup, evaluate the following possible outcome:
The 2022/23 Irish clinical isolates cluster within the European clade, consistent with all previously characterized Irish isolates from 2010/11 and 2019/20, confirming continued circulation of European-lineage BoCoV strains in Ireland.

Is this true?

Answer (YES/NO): YES